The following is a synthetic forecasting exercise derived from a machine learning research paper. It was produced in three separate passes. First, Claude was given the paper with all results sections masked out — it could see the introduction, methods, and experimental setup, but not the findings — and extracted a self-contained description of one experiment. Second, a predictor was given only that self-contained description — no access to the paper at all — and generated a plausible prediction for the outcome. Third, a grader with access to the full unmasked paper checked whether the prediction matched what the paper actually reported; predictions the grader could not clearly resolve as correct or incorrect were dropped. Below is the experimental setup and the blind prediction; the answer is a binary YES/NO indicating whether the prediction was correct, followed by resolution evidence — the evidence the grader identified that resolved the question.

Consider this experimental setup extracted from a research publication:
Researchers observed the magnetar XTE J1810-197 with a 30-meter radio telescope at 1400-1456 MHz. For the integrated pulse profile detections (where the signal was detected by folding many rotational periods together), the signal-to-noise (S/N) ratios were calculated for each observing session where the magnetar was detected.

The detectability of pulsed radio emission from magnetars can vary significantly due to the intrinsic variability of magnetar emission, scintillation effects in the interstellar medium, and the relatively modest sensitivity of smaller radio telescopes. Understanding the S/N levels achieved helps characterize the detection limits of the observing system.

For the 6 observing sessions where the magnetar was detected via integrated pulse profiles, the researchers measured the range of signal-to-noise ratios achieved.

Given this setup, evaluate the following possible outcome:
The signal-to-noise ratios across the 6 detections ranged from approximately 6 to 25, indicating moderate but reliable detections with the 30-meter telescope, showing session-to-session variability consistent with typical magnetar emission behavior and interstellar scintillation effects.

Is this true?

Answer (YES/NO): NO